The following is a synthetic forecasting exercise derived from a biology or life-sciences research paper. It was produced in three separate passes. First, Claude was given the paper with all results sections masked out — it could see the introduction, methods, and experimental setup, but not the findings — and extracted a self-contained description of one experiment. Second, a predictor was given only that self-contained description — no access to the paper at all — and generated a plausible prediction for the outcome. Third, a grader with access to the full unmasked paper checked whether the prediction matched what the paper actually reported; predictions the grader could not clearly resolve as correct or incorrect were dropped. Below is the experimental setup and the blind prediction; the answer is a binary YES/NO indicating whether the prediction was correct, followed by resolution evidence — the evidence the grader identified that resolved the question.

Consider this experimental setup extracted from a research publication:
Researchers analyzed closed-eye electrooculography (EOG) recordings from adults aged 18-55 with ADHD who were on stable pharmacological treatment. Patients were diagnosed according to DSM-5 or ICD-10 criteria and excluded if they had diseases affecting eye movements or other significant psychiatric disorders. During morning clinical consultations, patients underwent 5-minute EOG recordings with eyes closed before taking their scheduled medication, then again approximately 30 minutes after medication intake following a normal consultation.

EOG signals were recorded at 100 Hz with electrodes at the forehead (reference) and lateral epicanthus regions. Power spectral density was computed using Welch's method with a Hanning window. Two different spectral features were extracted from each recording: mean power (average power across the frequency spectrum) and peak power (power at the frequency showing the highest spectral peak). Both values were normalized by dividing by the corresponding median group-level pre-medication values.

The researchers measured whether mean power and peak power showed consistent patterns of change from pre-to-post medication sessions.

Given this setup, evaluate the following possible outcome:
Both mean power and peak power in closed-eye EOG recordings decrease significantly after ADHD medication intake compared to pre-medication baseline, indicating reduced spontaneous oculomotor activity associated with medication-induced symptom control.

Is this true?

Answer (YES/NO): YES